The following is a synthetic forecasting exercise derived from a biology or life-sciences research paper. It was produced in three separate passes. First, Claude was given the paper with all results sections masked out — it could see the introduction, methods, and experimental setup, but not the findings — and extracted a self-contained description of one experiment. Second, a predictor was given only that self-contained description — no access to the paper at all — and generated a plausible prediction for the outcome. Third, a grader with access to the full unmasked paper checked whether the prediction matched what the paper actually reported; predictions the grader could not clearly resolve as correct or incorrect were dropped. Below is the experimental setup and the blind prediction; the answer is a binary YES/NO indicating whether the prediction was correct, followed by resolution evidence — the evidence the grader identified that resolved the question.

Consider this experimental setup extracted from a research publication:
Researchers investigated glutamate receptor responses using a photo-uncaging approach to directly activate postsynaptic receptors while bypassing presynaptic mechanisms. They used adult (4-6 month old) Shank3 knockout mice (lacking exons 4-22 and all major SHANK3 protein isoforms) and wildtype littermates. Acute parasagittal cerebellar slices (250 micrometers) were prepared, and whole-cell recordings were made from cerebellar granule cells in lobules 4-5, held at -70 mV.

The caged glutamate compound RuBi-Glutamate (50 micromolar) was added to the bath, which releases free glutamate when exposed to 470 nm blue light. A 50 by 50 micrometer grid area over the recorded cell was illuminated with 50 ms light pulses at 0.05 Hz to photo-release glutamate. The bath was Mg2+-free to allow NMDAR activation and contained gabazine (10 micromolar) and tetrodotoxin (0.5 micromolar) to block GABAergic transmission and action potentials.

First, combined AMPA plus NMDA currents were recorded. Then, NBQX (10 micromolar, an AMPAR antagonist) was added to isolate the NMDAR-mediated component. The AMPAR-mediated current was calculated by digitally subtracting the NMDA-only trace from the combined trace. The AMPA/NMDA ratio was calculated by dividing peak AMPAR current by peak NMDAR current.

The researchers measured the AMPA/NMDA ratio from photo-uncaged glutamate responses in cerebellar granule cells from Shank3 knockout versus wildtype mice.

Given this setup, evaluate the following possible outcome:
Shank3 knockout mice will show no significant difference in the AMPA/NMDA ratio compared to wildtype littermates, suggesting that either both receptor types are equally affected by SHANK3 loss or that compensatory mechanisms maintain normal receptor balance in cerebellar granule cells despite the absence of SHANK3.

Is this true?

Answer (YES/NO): NO